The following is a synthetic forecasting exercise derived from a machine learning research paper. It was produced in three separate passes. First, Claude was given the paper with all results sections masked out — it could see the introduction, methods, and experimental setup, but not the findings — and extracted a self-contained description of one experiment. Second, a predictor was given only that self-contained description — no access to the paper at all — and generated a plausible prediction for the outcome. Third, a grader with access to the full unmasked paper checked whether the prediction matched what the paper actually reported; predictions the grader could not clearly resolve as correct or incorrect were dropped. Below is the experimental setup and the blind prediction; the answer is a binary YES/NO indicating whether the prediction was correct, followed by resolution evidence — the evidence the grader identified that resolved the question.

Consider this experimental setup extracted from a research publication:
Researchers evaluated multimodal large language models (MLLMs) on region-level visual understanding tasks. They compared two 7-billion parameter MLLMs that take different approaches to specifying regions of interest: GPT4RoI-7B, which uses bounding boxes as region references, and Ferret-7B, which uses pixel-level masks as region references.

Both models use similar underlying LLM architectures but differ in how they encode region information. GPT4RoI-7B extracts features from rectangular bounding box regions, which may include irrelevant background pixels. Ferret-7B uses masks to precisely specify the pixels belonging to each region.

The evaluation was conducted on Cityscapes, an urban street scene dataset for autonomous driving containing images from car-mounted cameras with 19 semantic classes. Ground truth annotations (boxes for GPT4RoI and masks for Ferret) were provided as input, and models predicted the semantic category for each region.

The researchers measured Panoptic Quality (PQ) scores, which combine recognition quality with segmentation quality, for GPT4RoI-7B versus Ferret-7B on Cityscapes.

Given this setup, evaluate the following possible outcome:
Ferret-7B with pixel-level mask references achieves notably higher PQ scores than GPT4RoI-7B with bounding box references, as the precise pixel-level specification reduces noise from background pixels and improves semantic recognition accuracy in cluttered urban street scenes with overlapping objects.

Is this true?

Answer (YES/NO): NO